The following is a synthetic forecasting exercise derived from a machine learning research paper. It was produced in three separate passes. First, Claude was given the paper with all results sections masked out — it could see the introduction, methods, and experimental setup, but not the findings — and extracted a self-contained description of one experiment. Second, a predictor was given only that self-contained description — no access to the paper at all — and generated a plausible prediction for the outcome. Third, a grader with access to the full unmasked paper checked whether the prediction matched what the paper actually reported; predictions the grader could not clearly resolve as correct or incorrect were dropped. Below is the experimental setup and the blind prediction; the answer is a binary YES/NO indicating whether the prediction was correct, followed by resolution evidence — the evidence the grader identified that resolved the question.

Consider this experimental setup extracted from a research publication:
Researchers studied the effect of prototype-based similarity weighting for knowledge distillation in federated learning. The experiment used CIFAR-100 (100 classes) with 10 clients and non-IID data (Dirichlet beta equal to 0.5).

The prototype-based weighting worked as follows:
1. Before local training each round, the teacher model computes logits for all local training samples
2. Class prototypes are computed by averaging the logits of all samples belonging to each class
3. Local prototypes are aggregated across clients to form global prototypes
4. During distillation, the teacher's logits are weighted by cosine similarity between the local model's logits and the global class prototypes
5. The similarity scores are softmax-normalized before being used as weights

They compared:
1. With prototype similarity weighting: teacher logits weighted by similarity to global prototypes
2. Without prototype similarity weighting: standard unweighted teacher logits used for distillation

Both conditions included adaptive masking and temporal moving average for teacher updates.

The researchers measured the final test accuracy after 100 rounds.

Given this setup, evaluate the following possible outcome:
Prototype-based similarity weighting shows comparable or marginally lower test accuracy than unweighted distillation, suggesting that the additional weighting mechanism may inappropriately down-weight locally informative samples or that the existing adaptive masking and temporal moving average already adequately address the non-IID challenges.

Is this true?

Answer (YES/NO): NO